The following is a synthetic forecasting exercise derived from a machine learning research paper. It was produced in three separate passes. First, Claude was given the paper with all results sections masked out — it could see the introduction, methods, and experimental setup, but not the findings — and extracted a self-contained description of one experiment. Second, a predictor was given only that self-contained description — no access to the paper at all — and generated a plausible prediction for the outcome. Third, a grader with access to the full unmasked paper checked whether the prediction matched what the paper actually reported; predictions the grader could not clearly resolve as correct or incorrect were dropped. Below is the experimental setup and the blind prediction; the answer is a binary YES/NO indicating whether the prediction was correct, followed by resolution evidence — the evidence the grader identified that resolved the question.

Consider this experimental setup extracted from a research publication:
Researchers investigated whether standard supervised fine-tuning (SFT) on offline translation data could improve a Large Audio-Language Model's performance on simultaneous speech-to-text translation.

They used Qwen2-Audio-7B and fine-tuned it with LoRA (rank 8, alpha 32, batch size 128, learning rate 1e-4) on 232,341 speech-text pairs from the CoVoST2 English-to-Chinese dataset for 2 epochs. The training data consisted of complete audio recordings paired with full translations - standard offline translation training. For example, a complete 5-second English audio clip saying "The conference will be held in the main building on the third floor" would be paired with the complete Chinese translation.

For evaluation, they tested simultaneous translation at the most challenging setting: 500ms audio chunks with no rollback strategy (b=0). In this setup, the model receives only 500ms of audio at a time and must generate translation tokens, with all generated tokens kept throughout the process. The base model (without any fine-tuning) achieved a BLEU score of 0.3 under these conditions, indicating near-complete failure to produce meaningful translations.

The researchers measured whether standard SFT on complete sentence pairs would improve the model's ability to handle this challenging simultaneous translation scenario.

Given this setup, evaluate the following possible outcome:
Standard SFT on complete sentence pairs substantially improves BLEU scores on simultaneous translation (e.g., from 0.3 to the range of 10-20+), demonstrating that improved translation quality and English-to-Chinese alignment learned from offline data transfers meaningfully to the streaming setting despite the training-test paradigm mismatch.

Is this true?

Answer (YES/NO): NO